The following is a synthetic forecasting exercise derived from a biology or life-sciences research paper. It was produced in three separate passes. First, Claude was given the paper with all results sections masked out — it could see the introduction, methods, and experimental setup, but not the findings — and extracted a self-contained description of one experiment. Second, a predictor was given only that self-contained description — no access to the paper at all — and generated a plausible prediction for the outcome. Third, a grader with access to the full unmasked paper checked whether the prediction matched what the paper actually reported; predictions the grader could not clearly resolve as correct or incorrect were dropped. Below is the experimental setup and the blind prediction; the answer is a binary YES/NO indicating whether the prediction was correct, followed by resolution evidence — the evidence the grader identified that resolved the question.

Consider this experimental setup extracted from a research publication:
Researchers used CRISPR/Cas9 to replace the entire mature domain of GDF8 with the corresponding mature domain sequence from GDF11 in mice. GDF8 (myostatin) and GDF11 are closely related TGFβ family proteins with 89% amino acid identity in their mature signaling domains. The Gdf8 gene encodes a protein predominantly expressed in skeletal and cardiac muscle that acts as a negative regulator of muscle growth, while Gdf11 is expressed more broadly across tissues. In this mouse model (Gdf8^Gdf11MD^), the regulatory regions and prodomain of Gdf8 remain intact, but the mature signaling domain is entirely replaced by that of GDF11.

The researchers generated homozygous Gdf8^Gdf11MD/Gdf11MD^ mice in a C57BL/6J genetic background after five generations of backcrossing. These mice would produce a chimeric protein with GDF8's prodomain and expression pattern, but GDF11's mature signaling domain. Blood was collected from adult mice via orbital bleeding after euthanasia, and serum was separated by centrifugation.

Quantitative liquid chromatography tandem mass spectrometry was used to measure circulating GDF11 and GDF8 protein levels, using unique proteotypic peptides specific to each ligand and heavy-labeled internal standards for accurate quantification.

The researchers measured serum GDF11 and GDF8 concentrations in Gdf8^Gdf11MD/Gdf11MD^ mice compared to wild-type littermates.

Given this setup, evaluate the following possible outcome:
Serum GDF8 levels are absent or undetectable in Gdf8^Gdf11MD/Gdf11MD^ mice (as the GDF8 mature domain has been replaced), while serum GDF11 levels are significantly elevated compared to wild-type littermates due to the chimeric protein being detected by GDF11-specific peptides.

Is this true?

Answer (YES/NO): YES